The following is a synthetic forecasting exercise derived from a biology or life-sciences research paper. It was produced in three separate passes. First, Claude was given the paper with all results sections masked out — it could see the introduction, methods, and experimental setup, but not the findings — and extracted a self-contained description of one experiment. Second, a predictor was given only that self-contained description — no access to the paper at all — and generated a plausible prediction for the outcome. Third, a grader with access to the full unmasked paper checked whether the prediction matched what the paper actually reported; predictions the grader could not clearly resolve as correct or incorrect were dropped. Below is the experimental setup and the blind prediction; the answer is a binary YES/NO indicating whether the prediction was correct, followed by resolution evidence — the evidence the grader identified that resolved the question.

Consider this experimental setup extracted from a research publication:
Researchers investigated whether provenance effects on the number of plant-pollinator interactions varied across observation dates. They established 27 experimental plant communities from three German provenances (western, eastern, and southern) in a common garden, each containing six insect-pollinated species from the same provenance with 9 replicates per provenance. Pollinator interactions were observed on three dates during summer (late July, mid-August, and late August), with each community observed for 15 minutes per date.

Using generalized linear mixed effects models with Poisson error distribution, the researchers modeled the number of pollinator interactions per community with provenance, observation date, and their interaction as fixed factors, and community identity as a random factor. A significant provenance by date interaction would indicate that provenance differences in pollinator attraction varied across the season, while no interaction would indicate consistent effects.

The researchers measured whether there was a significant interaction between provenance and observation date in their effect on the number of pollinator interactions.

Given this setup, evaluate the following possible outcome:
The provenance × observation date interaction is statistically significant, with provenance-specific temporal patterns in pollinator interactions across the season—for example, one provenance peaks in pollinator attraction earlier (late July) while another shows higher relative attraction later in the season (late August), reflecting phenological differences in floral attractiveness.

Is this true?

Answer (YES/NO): YES